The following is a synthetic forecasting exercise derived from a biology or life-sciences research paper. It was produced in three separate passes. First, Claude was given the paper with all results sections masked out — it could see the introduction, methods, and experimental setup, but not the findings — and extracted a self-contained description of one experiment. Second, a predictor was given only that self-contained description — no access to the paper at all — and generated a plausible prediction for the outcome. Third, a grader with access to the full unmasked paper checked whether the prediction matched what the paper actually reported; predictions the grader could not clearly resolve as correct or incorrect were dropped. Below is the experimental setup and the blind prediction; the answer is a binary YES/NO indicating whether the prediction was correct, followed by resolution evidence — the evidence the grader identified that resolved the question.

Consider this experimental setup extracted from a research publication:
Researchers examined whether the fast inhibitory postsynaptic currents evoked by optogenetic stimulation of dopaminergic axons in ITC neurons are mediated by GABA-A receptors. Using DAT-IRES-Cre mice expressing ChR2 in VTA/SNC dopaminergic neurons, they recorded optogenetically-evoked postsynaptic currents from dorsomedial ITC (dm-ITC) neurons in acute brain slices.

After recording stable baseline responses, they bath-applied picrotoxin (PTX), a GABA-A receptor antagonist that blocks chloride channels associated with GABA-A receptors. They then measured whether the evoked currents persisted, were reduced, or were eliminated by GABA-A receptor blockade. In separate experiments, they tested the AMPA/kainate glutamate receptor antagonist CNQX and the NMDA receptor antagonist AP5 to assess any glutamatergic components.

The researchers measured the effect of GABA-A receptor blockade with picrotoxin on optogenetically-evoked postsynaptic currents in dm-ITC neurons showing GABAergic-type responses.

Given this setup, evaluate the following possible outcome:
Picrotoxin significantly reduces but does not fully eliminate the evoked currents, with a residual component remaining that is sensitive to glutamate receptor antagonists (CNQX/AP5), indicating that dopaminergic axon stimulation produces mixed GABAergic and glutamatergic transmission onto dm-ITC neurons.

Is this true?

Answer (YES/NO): NO